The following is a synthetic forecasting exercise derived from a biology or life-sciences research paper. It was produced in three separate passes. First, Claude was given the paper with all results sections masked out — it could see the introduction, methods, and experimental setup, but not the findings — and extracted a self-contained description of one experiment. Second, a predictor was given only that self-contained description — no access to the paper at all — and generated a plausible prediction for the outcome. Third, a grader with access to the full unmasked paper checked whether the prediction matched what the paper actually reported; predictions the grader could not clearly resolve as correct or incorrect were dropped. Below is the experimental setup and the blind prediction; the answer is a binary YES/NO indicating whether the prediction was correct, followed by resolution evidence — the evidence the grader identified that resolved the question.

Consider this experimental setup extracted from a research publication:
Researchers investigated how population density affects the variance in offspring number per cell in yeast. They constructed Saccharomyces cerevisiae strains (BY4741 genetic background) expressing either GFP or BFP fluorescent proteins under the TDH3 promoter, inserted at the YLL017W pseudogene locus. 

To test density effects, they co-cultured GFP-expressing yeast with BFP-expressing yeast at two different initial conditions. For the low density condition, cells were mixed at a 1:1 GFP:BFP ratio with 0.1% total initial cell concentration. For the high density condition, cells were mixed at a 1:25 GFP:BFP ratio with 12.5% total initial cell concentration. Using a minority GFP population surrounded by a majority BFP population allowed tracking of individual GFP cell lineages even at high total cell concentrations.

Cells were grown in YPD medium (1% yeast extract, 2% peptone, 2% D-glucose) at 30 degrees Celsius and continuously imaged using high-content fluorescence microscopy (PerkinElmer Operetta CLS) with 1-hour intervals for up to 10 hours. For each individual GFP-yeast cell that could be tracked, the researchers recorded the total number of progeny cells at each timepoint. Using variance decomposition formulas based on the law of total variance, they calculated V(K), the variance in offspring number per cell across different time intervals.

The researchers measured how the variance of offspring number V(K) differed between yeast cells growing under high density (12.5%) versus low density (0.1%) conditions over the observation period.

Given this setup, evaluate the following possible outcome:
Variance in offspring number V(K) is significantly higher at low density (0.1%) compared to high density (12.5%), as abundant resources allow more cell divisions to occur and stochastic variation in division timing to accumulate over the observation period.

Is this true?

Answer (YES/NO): NO